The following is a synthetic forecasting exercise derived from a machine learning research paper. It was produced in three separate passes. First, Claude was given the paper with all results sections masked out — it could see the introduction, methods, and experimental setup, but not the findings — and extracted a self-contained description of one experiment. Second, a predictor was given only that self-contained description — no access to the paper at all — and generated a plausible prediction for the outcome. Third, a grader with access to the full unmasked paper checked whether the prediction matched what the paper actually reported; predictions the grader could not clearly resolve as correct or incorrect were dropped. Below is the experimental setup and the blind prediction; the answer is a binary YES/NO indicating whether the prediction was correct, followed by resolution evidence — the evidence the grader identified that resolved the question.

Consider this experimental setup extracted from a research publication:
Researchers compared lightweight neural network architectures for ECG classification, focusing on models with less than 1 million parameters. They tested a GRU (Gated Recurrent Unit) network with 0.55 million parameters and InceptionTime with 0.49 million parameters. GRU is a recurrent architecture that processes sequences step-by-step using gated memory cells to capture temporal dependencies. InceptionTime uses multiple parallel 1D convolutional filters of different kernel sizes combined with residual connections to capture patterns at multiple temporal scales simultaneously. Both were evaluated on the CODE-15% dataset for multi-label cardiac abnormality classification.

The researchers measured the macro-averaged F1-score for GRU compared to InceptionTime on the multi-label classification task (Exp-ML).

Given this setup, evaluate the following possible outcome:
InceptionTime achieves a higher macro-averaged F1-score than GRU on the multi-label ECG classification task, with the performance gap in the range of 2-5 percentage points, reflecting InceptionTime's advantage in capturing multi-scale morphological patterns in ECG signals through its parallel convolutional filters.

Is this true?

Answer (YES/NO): NO